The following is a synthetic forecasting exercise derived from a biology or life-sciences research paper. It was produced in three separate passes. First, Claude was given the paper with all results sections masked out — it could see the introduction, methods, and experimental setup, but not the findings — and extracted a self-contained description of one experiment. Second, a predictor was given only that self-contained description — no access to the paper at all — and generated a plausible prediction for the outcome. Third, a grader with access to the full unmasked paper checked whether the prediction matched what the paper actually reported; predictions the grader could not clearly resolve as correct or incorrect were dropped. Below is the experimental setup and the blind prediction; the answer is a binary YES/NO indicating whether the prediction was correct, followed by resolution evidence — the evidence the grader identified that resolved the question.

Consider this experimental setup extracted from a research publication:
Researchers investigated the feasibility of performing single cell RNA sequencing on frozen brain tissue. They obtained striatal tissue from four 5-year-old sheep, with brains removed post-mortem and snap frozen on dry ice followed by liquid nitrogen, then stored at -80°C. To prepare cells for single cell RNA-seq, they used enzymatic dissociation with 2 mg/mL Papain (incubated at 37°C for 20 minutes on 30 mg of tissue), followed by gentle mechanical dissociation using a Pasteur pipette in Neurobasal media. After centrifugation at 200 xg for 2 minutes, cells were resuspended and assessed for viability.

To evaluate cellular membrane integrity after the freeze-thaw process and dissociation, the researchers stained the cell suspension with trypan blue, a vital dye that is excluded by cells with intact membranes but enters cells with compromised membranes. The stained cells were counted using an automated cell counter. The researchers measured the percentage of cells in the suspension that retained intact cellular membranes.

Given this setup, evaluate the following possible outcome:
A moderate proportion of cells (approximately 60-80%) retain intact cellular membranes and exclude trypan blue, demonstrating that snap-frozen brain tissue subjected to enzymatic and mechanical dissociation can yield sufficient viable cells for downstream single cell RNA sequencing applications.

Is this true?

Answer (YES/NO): NO